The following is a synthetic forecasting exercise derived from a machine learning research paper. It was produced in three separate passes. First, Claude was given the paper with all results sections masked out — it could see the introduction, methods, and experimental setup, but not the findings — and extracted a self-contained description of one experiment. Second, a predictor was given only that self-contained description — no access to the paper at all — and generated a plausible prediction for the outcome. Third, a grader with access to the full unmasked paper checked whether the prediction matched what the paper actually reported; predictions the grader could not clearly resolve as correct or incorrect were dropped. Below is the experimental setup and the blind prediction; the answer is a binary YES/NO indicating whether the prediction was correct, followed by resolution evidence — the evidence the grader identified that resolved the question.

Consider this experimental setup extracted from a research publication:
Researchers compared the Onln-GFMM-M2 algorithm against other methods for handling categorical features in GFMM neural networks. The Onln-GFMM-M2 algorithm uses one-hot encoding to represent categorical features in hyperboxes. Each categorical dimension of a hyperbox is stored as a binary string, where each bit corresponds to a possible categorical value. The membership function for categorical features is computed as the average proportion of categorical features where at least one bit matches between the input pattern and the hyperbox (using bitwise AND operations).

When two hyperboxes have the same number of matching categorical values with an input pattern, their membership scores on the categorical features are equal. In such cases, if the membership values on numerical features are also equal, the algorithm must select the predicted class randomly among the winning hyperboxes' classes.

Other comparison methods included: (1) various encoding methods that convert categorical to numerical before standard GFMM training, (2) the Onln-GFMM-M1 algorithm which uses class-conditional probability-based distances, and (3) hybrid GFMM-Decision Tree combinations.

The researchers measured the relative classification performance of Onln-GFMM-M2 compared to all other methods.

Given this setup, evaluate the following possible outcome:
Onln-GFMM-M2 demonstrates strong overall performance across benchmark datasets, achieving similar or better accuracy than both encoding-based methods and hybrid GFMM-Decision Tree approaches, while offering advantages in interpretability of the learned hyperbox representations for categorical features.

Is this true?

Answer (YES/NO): NO